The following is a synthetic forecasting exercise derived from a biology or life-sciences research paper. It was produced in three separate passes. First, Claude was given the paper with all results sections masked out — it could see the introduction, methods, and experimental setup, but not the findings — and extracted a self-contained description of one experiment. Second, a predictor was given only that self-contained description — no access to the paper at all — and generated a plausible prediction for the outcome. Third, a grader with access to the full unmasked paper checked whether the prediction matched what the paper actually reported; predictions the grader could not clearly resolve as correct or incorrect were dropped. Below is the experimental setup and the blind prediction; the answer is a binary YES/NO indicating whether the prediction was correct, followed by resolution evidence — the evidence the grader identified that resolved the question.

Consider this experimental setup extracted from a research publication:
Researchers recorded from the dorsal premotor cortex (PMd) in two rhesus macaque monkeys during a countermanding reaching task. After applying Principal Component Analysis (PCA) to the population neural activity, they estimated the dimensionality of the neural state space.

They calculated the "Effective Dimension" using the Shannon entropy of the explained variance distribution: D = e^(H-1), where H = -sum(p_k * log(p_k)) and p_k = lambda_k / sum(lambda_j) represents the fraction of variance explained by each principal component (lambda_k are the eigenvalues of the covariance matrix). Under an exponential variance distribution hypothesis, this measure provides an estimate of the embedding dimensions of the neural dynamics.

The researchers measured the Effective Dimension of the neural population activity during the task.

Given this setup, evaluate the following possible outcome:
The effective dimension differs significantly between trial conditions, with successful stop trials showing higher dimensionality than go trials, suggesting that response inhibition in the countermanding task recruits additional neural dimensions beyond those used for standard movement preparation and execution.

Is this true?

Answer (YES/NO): NO